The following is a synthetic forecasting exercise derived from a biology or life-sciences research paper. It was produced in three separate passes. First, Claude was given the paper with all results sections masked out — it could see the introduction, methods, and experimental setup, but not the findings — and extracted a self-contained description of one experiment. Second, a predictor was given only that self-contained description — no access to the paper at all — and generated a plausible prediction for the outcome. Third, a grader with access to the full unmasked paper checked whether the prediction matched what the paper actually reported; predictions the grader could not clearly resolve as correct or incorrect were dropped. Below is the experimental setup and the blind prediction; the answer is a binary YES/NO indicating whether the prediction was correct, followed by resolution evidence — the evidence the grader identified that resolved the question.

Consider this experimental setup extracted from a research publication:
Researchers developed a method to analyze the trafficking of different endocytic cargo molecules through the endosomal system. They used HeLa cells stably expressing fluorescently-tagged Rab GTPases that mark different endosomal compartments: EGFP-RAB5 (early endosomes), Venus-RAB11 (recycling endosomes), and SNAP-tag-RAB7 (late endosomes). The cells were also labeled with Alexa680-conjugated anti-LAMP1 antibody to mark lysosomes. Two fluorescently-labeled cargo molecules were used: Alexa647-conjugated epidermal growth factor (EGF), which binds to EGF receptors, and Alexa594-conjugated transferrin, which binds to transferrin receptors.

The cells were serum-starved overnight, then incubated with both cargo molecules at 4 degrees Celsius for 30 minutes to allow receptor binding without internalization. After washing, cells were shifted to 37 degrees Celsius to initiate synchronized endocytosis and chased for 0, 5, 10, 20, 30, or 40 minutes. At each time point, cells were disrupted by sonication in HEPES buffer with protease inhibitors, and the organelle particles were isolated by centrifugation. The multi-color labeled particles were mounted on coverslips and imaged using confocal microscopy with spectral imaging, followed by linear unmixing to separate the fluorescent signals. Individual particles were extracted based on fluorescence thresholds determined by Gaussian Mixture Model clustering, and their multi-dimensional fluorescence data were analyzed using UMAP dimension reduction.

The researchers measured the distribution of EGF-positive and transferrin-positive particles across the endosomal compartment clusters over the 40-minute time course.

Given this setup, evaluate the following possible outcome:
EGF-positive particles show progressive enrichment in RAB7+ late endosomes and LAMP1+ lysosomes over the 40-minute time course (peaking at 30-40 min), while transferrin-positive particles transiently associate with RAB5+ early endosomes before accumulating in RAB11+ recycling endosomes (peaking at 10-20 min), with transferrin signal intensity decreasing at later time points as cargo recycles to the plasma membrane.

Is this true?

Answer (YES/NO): NO